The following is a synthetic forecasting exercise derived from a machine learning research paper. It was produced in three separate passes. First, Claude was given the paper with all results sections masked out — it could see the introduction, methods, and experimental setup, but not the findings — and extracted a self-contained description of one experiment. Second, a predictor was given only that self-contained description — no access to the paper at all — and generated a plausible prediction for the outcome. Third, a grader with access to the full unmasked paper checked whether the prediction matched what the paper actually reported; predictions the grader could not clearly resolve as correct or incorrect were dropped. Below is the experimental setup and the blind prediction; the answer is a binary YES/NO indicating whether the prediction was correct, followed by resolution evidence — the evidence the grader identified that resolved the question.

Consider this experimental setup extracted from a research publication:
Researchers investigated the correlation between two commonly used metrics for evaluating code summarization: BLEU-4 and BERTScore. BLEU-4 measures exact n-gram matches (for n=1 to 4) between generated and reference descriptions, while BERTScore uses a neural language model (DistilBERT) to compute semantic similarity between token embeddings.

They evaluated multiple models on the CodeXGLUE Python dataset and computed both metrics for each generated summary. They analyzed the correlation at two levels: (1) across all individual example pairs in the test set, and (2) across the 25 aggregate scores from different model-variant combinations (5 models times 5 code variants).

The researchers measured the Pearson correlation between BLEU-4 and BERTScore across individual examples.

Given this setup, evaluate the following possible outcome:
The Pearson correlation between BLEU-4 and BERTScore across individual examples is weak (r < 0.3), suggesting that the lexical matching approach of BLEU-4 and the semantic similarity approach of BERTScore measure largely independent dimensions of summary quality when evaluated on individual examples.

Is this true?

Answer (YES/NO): NO